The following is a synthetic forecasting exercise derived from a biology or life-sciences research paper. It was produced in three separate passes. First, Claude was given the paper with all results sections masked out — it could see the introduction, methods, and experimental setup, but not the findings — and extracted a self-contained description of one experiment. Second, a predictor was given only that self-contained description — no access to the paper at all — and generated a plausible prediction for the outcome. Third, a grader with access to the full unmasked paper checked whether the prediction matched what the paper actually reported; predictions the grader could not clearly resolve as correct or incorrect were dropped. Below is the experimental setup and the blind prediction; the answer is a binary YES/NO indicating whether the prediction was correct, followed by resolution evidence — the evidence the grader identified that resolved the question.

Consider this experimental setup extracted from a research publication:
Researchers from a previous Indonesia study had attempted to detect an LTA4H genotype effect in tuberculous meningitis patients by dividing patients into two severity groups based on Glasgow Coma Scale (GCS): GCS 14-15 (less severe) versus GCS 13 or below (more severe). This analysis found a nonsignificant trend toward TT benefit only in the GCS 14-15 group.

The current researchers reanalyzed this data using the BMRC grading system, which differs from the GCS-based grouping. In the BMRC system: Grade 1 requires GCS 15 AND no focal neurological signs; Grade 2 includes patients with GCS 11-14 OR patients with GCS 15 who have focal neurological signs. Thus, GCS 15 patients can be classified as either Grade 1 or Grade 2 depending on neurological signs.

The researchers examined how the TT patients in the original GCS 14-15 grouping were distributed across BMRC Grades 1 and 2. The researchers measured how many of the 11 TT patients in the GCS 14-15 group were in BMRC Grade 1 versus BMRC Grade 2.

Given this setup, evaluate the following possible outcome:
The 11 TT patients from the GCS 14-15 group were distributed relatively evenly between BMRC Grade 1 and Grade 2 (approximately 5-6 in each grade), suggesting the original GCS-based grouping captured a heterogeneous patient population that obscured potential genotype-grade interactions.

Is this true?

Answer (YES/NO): NO